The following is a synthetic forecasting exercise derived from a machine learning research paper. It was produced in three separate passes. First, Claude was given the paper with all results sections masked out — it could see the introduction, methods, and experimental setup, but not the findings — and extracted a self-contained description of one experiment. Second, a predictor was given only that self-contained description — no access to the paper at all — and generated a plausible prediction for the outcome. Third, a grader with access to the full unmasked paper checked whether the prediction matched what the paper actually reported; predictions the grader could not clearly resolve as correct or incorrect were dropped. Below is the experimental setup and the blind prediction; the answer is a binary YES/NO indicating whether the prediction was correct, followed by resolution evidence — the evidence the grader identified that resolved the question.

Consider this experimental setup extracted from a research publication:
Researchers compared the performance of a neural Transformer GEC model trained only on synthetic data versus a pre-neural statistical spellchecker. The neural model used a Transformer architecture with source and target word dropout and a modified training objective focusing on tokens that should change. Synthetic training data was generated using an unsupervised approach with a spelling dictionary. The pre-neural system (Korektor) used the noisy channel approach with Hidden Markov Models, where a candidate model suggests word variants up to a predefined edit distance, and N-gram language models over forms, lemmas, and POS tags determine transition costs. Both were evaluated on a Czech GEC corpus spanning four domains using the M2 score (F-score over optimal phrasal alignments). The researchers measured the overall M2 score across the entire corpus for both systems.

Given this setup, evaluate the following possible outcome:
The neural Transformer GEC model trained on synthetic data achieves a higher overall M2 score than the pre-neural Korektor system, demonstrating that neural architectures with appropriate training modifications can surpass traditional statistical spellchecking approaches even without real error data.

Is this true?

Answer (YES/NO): YES